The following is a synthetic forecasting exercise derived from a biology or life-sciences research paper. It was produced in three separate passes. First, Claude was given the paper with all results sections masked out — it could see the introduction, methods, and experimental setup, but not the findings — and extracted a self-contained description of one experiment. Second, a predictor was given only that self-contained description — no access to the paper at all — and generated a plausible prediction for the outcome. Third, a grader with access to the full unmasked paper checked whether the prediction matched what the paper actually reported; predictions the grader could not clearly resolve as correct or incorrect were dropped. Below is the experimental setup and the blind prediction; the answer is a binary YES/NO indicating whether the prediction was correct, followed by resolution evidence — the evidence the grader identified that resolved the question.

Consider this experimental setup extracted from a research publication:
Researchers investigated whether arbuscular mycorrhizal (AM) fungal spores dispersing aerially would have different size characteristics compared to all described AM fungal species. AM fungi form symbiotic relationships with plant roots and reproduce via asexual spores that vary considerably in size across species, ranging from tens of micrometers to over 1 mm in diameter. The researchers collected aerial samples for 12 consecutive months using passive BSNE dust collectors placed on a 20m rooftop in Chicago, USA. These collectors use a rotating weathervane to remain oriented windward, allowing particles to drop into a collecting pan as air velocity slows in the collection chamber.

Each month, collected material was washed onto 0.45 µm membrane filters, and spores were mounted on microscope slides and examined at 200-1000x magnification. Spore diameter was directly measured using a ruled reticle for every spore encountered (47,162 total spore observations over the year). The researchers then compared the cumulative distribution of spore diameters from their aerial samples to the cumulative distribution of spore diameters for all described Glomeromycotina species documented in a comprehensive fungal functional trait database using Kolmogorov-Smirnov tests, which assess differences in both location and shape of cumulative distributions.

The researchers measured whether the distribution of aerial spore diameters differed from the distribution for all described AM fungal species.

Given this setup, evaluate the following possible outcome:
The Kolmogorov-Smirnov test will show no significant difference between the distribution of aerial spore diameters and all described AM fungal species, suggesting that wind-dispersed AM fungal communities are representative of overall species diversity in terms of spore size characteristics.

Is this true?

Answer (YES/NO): NO